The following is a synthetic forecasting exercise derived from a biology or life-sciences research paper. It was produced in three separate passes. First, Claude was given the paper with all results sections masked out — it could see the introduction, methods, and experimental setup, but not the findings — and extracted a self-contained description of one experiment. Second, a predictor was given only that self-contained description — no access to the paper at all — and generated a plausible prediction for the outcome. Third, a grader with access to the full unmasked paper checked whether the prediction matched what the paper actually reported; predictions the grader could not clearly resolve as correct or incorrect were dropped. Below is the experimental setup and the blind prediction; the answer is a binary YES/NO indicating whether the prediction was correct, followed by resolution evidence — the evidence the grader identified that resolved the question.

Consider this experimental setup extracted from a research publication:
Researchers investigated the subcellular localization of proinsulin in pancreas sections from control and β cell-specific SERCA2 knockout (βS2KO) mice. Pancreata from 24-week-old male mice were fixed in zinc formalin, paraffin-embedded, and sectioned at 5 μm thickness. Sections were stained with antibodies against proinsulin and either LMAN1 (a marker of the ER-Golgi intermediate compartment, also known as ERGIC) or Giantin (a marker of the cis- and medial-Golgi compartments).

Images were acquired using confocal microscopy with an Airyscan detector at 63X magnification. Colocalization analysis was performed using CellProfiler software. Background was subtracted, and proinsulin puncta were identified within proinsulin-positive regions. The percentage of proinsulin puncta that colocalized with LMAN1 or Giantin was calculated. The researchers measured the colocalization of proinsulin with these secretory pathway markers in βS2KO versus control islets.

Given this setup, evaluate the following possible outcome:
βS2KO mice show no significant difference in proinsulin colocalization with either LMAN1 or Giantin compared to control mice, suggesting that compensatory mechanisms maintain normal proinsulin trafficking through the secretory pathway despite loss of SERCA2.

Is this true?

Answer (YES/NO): NO